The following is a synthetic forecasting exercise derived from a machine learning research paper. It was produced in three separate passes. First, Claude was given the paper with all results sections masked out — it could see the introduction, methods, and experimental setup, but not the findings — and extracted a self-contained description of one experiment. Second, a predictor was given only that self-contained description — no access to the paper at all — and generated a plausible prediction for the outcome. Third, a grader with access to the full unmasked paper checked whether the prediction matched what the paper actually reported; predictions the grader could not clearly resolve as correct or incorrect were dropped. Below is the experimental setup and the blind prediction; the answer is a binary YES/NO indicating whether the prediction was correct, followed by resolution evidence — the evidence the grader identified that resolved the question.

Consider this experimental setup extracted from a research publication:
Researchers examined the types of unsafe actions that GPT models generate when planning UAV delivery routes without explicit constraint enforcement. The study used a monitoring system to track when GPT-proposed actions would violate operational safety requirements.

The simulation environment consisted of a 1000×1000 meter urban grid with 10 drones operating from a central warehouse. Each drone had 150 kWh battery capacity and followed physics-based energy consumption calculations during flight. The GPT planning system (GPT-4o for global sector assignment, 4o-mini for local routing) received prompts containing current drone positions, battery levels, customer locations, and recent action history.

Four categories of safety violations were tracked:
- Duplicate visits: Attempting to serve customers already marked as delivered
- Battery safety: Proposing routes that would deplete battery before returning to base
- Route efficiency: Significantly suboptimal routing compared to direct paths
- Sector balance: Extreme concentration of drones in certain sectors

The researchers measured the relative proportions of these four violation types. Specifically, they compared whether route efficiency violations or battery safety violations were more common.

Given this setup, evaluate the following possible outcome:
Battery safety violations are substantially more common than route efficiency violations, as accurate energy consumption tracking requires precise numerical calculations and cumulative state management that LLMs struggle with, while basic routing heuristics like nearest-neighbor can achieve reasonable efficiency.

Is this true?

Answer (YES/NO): YES